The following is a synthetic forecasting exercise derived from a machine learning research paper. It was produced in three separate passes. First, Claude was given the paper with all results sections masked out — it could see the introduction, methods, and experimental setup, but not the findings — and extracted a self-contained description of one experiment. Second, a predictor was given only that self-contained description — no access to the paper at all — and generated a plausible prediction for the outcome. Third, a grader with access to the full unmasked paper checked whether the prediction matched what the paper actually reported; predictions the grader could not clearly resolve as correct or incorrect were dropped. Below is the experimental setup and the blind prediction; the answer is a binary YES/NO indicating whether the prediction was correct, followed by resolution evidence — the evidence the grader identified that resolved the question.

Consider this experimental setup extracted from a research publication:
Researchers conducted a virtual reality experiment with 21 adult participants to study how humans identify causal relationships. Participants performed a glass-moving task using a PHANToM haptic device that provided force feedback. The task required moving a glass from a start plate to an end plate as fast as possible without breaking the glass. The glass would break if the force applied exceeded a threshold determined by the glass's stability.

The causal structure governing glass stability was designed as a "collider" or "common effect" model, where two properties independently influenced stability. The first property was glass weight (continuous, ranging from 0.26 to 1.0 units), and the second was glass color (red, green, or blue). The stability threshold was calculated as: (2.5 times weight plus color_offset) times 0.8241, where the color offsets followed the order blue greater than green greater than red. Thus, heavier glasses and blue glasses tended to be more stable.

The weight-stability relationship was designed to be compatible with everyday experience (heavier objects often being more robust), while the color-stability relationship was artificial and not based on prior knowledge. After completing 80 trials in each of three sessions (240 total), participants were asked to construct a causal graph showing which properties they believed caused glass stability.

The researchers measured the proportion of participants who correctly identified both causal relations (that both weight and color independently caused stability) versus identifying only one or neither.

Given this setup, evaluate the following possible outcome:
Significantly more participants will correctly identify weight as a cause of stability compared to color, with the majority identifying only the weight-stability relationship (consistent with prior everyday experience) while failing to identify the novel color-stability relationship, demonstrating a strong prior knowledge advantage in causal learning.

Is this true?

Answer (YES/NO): NO